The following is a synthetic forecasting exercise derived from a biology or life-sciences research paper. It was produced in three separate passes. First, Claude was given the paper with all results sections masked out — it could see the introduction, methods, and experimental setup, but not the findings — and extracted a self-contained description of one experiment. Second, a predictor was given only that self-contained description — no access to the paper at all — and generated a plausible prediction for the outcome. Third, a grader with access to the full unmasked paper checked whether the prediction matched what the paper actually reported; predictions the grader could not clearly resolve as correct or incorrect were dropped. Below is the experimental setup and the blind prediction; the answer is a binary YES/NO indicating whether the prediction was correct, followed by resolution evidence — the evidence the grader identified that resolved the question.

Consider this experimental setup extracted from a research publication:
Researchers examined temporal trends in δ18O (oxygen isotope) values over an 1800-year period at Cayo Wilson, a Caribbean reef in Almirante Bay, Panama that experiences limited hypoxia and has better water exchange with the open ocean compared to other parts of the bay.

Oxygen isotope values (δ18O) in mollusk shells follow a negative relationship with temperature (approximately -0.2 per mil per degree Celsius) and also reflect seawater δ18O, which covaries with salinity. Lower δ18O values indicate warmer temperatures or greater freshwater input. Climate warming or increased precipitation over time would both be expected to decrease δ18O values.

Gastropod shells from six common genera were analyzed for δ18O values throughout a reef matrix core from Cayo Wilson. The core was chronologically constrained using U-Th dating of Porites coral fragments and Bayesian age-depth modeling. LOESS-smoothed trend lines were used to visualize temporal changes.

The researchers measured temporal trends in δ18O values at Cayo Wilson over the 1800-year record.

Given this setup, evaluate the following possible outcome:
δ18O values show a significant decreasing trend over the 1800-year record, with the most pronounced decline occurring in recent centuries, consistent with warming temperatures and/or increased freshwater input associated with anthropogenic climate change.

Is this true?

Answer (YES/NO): NO